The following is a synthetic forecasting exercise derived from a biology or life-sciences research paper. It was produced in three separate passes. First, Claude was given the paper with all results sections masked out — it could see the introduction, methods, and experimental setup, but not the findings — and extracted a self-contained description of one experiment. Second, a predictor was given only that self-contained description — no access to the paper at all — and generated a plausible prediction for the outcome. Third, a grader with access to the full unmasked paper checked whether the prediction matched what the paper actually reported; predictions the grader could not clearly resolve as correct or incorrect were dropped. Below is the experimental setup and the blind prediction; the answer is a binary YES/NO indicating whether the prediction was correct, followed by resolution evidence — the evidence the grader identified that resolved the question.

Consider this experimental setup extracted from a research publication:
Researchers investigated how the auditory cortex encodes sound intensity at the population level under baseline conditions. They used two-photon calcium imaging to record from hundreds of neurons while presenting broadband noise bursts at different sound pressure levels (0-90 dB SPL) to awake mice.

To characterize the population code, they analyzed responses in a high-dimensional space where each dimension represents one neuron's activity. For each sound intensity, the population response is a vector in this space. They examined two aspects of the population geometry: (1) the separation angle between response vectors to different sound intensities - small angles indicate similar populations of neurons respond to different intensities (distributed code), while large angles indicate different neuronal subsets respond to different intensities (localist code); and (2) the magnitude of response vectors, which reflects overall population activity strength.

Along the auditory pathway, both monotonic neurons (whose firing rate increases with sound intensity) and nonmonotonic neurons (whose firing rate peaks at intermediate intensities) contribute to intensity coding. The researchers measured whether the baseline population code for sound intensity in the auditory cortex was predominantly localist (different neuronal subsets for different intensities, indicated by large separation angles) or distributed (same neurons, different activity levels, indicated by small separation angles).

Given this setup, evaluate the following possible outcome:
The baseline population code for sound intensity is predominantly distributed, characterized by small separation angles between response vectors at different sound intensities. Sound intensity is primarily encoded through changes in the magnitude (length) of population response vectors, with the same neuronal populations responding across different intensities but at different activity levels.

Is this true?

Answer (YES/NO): NO